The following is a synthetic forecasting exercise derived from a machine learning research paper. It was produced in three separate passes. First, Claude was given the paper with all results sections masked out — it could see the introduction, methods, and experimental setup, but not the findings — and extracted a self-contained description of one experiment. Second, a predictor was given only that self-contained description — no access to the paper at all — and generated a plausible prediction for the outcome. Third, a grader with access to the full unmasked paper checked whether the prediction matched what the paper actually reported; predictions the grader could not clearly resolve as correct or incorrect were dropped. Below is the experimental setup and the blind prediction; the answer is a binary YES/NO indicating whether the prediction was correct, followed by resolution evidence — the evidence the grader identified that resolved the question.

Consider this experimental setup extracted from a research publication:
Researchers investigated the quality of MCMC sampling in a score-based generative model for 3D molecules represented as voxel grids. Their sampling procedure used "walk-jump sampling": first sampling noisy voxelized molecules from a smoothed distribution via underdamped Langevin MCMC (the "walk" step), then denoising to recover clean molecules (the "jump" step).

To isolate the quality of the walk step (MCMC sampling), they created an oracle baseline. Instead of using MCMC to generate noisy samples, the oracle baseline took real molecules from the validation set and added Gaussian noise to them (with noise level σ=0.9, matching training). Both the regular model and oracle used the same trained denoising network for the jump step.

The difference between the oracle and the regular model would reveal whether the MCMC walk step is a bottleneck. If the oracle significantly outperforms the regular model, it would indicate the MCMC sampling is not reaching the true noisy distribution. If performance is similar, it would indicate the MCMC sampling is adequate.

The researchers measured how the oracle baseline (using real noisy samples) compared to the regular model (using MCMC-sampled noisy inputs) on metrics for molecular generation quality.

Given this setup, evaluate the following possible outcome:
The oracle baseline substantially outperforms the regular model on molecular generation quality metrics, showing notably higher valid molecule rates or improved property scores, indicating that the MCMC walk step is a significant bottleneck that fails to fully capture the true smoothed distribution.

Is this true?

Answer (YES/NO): YES